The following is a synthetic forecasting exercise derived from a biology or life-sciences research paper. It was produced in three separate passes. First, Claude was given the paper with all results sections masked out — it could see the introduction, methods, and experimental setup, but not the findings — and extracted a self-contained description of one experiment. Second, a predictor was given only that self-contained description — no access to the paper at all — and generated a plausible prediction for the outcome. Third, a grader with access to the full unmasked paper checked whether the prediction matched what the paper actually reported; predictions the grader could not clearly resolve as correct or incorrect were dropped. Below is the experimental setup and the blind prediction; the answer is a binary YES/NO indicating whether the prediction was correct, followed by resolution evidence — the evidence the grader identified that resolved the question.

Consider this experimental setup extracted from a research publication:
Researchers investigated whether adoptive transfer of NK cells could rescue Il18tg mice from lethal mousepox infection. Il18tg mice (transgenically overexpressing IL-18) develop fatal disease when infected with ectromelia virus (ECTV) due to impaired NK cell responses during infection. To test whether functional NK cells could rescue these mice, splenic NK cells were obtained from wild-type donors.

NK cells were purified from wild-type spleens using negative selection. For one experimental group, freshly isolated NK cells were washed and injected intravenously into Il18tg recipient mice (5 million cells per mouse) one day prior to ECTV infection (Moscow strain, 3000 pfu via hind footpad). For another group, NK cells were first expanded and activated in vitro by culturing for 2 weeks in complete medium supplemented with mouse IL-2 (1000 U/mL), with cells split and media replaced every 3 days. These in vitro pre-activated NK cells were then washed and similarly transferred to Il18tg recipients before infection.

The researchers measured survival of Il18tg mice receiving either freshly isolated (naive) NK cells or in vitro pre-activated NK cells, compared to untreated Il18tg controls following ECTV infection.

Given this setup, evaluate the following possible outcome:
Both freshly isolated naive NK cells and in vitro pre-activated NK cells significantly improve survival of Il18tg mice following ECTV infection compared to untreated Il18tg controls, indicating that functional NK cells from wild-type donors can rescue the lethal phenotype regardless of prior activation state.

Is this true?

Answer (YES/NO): NO